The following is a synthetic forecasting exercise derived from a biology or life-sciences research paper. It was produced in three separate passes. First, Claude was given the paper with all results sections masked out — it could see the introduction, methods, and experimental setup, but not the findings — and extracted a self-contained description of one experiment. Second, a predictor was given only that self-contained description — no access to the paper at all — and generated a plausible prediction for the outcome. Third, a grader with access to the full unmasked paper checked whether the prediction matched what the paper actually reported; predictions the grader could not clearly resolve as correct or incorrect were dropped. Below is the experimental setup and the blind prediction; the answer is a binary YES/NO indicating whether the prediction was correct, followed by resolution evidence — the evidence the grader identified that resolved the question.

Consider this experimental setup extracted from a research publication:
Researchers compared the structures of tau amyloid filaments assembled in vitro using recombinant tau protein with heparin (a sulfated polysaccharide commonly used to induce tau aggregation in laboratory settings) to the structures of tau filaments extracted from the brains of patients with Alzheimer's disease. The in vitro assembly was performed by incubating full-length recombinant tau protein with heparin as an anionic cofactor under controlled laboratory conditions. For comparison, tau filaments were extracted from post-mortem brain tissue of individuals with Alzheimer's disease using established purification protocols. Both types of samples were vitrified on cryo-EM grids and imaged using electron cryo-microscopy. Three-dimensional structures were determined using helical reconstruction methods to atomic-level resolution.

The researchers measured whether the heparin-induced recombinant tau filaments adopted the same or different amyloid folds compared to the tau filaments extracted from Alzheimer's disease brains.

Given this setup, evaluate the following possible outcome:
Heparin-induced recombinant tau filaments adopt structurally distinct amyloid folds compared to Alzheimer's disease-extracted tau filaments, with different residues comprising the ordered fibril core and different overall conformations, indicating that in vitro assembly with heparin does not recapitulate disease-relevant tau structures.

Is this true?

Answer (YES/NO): YES